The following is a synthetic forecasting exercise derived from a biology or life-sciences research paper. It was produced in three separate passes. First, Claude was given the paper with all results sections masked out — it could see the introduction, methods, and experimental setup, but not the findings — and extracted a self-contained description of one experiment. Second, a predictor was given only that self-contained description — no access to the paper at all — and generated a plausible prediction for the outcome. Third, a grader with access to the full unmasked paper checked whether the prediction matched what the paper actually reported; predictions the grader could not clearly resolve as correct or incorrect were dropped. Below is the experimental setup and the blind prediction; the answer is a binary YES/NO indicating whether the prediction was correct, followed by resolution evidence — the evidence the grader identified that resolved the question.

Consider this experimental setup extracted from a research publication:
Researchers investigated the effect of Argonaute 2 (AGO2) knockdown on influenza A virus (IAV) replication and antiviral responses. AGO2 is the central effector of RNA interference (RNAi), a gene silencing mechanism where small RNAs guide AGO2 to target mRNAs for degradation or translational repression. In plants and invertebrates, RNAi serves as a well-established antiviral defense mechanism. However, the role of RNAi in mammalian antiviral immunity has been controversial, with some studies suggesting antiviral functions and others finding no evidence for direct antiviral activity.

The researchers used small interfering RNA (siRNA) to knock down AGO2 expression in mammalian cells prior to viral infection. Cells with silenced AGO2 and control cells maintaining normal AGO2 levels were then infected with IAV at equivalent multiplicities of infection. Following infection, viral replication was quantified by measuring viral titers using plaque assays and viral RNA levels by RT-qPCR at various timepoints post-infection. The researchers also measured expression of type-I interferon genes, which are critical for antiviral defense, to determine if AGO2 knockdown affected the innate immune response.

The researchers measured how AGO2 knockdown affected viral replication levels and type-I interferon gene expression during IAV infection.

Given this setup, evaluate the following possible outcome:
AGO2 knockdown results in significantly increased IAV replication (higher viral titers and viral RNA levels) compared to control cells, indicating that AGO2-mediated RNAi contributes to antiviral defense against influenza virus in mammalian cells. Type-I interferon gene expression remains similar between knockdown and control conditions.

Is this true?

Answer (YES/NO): NO